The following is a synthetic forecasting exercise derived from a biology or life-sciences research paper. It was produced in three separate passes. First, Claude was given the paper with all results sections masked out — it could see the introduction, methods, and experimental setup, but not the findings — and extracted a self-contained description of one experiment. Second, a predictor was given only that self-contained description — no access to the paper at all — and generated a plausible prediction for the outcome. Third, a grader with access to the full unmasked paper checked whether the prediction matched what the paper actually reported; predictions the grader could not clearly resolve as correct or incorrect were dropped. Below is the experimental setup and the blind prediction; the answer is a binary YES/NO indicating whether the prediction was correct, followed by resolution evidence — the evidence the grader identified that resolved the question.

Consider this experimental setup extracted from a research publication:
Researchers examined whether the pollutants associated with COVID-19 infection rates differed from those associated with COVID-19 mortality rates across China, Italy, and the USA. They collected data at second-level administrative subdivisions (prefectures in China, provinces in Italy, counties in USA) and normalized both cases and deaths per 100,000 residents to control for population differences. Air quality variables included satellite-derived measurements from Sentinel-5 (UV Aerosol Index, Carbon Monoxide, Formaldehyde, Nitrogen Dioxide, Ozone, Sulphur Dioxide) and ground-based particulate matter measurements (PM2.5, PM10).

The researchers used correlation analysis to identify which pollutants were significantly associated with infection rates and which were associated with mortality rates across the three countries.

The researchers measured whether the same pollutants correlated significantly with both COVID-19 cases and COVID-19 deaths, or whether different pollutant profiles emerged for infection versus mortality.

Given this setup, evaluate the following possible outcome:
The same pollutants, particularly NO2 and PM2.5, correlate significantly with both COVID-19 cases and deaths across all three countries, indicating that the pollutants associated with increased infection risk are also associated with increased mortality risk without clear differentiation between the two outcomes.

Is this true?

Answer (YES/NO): NO